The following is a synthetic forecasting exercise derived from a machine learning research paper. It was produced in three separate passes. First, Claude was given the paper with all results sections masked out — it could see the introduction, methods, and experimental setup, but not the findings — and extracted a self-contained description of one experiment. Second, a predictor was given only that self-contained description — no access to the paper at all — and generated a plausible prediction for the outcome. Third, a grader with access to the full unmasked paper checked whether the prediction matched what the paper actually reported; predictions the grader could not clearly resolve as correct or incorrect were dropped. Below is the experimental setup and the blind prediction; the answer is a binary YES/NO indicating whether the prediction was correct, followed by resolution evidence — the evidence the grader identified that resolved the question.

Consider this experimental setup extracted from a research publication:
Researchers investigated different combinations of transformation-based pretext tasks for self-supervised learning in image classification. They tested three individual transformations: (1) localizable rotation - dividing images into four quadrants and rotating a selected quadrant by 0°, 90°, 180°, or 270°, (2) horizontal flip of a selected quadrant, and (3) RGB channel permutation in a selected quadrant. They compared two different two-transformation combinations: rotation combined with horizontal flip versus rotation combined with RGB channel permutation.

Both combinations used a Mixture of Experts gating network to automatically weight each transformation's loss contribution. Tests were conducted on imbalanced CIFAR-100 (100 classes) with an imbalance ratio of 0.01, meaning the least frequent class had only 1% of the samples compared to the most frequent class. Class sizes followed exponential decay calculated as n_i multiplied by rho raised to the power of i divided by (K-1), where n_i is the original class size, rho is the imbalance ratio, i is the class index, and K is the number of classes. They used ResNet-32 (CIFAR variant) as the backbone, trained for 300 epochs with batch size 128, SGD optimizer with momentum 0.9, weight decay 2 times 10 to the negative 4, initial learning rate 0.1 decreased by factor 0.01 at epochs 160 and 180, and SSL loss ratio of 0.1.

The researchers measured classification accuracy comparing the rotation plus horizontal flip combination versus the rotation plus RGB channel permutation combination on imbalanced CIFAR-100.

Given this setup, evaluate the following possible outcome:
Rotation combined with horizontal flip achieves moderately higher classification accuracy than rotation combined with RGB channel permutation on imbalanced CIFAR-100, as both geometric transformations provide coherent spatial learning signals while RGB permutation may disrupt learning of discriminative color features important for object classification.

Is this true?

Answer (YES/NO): NO